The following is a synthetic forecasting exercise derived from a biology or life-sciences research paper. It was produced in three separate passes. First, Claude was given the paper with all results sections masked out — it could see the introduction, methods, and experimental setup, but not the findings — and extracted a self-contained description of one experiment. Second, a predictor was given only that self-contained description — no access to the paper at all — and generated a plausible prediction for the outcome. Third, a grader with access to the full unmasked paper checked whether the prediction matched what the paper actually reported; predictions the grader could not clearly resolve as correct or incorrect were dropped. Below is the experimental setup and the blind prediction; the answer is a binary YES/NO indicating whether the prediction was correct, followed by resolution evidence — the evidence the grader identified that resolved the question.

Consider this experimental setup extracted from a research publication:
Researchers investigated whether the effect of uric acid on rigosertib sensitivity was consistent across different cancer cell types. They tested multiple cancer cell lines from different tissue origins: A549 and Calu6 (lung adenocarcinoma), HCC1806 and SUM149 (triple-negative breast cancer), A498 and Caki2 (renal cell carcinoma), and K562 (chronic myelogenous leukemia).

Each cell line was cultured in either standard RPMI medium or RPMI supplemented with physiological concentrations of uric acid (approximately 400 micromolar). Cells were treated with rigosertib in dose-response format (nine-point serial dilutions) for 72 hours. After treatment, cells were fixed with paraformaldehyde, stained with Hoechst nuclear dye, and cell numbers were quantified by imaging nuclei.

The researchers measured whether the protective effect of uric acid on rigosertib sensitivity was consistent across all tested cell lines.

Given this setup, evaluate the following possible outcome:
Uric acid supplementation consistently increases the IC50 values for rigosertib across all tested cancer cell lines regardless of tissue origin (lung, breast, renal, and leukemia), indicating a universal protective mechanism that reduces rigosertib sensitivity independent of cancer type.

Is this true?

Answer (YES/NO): YES